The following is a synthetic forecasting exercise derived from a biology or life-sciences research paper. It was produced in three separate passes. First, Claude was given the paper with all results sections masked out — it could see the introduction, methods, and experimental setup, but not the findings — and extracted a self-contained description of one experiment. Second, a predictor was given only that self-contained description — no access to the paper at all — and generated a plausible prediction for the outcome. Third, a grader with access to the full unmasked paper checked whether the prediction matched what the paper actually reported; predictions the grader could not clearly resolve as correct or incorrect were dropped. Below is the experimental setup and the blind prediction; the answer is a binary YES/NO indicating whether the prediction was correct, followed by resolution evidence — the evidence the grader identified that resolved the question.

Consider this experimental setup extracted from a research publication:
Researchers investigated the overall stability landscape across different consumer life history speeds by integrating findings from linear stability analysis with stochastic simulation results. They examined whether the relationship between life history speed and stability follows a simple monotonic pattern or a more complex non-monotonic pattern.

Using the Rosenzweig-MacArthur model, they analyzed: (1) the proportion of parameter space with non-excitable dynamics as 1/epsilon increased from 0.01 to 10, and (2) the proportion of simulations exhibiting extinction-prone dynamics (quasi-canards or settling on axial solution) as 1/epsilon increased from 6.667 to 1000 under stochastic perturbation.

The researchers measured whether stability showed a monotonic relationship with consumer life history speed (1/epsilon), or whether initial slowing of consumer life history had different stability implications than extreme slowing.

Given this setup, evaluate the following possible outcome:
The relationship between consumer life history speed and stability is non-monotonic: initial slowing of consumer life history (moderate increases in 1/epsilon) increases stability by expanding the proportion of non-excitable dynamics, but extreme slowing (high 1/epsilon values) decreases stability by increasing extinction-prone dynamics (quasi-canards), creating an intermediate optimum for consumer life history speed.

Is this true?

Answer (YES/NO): YES